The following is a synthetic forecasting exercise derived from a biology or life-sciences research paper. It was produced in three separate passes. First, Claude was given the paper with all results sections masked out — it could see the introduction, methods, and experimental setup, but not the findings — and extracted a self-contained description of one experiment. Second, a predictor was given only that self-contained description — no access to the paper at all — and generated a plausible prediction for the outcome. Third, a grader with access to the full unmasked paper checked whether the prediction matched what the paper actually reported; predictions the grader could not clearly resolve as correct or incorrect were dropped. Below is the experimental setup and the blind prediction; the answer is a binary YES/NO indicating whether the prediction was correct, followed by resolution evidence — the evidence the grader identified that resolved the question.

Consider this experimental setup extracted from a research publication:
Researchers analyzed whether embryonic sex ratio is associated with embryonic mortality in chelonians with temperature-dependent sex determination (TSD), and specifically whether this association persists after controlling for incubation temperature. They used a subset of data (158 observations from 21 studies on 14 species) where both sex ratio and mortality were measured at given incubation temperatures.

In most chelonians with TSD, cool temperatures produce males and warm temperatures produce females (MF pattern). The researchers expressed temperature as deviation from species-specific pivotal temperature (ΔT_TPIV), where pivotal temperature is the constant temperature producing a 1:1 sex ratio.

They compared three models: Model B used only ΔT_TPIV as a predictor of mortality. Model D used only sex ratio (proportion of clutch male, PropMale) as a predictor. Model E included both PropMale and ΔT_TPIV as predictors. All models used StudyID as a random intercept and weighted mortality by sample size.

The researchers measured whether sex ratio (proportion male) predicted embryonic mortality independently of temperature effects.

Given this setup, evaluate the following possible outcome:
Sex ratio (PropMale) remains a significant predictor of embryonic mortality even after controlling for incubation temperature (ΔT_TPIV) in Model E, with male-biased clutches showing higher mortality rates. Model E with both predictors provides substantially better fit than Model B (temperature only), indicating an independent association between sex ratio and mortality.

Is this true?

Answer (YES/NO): NO